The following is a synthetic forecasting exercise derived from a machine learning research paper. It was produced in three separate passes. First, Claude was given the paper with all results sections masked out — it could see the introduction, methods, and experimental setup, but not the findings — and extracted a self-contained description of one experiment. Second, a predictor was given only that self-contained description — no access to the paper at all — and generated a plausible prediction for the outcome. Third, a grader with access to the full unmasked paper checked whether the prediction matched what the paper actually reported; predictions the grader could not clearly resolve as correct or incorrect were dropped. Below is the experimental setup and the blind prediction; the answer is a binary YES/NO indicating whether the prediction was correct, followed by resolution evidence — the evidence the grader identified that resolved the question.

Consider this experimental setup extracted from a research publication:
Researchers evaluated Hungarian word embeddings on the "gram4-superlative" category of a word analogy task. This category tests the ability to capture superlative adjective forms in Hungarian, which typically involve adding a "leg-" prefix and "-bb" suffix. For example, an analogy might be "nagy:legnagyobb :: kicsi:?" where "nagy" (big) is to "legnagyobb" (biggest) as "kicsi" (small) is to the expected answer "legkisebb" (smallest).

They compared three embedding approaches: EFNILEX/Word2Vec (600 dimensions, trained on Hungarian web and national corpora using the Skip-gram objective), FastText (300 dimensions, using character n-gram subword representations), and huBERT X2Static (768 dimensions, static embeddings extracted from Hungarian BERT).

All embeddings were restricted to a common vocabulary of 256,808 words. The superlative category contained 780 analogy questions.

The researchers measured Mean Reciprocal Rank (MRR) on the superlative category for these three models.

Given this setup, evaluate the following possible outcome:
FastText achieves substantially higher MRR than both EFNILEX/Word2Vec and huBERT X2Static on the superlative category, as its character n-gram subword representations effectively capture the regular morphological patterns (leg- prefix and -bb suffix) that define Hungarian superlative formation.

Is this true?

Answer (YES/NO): NO